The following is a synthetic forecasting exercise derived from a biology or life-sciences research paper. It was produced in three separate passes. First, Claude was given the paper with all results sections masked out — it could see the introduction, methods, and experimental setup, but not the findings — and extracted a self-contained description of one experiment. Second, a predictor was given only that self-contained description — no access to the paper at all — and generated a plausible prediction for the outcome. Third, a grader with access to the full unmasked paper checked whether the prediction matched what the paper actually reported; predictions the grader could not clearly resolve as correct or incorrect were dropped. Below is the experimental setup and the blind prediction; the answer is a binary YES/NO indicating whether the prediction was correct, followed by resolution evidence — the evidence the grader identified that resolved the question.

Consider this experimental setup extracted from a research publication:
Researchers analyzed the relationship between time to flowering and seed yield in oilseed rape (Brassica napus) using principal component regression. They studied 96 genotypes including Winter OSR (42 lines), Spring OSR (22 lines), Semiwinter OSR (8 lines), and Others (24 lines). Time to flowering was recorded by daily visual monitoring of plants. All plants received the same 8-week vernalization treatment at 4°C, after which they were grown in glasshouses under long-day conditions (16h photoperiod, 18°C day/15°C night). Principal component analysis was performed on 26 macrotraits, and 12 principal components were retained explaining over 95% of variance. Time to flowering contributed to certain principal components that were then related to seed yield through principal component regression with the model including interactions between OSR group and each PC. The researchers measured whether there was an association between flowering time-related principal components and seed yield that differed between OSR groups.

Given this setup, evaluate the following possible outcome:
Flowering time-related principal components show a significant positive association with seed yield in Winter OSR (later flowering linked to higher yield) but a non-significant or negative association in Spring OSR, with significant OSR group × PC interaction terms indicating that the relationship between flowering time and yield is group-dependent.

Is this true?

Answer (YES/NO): NO